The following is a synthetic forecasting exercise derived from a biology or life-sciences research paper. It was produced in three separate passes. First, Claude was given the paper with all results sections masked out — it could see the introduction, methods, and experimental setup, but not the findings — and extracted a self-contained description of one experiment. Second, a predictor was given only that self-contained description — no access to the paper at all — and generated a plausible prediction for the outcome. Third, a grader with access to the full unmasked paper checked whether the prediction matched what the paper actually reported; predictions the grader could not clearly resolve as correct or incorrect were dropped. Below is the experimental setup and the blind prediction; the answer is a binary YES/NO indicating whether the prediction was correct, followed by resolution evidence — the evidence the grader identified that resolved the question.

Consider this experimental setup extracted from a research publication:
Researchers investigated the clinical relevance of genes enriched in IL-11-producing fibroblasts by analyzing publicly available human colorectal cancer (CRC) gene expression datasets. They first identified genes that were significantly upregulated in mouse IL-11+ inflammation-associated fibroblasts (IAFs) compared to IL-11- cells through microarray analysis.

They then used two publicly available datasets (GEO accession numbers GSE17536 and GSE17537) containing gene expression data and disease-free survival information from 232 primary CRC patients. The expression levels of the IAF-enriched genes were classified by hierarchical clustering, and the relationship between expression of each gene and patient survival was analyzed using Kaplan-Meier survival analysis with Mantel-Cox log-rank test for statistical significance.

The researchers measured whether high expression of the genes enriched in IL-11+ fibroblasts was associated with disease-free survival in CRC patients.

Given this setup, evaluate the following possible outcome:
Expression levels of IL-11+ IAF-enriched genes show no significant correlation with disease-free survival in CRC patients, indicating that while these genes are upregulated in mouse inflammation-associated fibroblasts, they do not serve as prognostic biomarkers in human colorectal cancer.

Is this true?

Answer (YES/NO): NO